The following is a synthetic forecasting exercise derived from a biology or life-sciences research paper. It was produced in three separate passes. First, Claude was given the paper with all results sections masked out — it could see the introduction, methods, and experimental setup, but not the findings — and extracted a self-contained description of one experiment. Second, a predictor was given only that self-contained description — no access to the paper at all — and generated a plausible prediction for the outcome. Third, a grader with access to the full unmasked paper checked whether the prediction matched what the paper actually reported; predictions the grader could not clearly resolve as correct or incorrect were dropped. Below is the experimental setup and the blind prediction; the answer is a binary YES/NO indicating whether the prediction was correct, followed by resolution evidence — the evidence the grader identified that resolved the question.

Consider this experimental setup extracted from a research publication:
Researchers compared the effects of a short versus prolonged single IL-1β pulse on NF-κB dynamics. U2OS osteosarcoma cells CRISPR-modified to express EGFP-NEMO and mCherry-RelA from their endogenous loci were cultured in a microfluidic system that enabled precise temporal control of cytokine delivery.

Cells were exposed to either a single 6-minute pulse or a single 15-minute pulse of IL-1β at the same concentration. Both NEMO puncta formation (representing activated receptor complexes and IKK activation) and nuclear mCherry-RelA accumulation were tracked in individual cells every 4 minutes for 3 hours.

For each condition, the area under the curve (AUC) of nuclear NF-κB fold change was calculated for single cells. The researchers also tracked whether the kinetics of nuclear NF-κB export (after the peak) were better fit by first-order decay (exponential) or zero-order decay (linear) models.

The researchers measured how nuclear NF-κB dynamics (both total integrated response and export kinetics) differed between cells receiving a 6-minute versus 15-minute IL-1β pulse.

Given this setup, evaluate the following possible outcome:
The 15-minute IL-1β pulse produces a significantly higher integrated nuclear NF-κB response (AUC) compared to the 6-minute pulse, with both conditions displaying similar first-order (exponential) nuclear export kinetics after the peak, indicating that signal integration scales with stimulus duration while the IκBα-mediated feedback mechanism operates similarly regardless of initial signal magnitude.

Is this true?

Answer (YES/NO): YES